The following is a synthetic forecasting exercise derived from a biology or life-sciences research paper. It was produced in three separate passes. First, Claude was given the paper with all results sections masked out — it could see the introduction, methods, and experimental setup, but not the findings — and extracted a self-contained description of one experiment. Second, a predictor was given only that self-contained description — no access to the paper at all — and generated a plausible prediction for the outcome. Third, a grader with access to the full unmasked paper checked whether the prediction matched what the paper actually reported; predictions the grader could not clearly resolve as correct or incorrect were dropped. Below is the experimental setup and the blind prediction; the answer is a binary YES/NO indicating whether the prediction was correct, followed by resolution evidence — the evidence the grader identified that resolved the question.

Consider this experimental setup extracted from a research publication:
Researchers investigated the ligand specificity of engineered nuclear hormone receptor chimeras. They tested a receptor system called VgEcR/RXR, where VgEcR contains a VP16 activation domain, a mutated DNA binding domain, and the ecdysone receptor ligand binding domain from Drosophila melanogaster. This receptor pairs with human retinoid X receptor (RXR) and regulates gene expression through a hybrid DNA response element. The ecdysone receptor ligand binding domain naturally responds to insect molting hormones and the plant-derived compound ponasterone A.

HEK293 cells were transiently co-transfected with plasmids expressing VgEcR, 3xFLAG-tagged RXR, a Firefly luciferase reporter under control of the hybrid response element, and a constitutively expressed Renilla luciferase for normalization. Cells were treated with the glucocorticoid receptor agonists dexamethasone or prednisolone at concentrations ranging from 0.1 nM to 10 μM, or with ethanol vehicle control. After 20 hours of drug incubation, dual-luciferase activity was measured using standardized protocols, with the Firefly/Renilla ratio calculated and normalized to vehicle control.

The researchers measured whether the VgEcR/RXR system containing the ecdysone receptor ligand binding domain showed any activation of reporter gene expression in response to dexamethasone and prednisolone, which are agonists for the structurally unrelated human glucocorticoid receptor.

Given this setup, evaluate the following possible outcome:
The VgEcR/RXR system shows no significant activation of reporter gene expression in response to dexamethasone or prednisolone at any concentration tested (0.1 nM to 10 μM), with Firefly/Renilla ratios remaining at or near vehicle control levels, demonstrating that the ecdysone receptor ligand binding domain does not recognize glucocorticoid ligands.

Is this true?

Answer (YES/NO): YES